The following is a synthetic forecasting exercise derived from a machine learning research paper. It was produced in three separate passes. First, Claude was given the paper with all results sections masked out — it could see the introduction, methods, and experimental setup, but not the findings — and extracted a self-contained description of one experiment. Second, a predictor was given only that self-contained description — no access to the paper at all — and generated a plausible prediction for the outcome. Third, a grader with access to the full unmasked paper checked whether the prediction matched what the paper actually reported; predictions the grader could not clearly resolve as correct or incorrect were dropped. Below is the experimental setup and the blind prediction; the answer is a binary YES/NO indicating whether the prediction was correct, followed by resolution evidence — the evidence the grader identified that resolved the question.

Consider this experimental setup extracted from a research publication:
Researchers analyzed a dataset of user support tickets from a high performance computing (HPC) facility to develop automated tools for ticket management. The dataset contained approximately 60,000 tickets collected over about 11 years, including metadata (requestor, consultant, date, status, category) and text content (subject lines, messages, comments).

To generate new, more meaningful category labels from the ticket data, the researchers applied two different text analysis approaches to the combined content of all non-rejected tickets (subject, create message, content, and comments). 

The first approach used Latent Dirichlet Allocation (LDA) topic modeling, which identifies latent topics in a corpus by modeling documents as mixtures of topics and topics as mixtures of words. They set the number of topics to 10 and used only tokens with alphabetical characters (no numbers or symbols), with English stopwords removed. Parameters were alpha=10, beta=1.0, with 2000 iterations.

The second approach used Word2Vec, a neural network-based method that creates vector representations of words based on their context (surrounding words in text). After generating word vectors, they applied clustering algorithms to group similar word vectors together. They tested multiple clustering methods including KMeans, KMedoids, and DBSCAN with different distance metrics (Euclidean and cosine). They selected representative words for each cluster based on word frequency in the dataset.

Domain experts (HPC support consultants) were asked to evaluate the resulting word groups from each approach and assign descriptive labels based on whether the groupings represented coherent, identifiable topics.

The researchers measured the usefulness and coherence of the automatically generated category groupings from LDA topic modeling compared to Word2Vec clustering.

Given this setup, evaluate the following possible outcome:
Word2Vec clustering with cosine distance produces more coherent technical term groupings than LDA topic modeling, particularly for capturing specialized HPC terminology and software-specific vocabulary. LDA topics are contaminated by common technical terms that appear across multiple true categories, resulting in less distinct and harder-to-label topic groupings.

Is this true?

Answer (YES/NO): NO